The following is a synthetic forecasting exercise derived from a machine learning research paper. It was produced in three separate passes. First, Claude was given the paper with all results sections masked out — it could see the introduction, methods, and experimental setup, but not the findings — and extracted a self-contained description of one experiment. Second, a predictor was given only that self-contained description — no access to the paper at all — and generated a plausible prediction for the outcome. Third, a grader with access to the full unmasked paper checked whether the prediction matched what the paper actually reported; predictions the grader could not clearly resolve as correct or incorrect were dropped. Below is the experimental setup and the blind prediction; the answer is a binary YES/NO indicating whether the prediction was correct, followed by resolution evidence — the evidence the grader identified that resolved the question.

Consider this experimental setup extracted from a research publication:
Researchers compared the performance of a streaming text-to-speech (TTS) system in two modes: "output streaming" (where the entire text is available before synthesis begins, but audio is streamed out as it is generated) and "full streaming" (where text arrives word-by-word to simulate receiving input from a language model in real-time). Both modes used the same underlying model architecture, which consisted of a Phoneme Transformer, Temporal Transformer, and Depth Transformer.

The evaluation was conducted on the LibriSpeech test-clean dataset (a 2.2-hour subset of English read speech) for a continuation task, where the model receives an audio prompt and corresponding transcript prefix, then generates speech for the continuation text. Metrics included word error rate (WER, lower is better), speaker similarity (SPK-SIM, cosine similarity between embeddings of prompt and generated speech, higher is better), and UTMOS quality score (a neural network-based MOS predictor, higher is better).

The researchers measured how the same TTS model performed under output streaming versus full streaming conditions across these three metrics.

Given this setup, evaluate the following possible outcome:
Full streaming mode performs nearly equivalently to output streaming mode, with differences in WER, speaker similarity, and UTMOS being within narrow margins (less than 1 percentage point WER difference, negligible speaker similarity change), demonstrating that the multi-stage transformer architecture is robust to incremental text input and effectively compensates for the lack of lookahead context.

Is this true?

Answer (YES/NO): YES